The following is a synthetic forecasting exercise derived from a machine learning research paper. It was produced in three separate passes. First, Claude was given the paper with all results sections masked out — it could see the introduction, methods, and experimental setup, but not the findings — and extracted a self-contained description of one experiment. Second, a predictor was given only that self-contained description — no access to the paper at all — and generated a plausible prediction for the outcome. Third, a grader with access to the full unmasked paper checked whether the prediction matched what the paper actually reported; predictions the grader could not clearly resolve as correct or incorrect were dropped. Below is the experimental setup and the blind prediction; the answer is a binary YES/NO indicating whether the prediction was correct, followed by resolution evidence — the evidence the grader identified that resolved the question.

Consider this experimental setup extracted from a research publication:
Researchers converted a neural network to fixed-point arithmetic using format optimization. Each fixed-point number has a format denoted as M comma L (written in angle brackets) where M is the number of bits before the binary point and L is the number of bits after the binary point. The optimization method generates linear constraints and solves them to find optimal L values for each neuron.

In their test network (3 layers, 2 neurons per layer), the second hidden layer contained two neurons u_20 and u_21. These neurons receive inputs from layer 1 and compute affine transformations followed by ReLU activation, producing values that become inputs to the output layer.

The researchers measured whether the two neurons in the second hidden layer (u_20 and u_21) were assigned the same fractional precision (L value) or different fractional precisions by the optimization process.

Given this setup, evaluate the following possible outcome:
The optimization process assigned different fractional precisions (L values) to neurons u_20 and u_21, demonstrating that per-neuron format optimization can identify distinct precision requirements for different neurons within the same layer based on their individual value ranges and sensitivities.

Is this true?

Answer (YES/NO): NO